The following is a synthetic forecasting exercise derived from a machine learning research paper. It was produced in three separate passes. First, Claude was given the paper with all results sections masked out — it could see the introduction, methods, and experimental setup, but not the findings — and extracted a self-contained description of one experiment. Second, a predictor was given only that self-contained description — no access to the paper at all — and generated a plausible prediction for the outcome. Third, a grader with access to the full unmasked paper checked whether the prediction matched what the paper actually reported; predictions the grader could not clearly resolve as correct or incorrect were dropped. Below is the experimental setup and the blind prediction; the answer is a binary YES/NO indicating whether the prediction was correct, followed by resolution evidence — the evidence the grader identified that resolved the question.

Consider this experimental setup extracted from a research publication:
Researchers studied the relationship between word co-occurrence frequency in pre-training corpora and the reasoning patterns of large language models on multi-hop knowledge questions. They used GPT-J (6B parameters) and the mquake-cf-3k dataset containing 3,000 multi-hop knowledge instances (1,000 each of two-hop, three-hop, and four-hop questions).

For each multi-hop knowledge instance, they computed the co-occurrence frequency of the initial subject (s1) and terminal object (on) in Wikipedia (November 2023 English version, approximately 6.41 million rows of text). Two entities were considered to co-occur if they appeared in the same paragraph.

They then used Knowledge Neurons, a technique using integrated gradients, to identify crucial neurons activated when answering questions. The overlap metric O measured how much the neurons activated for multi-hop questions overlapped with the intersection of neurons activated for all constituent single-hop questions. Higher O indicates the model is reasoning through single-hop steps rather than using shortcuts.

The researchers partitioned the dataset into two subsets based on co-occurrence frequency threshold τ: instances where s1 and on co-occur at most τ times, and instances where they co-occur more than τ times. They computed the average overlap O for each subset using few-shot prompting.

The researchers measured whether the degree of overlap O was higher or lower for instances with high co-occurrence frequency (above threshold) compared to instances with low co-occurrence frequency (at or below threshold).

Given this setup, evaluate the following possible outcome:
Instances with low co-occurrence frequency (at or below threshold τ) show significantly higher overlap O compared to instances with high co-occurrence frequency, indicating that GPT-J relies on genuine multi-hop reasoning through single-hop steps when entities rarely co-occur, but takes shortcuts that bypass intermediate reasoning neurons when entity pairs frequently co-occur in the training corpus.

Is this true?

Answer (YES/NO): YES